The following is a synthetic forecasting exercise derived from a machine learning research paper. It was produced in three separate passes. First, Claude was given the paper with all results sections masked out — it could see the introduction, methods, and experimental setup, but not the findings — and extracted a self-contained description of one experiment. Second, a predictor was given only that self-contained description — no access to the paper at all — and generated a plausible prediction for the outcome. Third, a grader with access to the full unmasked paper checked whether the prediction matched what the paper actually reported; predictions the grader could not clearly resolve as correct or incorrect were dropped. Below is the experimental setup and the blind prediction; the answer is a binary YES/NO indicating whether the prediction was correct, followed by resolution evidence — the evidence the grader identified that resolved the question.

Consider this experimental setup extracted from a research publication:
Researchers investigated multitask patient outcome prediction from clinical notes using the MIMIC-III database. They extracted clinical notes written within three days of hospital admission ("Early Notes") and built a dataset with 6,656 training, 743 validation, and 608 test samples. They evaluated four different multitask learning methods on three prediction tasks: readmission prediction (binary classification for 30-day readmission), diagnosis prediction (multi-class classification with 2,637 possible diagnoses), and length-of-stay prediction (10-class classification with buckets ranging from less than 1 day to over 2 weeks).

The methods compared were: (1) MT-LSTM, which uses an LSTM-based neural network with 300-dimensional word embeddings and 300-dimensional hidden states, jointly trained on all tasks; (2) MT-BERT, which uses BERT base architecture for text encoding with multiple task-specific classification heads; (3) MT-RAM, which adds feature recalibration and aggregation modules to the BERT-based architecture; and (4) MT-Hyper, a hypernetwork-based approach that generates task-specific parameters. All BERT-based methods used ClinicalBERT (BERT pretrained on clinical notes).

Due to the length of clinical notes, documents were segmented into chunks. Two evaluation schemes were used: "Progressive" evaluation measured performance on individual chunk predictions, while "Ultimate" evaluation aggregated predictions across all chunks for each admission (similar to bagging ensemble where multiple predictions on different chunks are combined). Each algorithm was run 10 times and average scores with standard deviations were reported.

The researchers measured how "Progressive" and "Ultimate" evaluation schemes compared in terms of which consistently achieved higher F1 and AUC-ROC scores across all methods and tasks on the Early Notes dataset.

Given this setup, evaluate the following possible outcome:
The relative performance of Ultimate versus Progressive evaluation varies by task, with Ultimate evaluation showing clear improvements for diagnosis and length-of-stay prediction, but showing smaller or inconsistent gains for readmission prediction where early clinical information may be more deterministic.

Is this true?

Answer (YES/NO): NO